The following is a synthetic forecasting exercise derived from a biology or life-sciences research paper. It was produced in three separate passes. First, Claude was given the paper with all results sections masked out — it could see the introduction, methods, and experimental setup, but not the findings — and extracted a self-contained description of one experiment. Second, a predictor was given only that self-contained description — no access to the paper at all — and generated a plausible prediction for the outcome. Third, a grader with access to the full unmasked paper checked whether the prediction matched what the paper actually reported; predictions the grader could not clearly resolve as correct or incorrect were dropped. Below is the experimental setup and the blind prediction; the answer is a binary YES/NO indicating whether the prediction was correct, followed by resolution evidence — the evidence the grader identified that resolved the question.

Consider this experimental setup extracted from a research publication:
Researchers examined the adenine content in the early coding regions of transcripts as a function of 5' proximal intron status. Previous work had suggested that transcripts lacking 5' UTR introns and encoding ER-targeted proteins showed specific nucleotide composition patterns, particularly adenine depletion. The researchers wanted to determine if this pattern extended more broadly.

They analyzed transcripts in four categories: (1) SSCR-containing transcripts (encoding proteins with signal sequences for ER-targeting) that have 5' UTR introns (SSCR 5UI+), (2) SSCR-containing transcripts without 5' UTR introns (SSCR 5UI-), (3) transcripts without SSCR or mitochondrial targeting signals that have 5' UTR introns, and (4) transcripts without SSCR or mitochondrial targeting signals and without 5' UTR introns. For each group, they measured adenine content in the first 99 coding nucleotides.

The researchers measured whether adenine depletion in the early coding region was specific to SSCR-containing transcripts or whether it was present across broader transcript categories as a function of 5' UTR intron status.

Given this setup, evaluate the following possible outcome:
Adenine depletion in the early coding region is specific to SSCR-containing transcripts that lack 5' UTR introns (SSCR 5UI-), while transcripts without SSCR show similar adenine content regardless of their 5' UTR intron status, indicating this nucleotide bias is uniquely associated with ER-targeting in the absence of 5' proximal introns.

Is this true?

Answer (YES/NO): NO